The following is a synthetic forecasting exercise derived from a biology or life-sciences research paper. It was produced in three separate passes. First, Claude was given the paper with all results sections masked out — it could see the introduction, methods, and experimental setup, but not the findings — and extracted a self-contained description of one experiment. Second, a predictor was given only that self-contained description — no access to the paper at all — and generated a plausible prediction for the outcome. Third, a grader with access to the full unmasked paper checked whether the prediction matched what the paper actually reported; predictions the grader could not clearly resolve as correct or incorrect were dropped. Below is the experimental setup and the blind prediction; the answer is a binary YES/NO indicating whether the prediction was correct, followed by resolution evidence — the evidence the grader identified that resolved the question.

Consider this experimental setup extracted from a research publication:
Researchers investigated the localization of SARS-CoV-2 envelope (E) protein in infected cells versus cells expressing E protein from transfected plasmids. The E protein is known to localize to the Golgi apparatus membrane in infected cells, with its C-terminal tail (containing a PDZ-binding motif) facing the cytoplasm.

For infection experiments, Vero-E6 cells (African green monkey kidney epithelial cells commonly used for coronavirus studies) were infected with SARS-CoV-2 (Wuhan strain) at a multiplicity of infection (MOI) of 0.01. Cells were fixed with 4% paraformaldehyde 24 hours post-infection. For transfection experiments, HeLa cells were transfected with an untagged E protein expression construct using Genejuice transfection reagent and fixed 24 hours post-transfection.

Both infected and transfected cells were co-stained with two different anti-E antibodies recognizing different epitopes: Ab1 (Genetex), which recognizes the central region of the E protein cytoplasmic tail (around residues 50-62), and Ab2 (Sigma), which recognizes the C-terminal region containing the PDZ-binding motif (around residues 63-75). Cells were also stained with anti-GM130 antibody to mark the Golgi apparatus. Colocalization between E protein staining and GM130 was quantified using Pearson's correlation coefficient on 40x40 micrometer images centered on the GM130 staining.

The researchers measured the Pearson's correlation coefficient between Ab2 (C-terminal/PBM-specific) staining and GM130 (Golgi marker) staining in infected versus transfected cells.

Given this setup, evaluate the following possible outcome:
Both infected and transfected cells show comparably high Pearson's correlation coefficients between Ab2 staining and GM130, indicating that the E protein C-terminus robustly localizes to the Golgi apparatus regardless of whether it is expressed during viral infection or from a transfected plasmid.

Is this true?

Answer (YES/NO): NO